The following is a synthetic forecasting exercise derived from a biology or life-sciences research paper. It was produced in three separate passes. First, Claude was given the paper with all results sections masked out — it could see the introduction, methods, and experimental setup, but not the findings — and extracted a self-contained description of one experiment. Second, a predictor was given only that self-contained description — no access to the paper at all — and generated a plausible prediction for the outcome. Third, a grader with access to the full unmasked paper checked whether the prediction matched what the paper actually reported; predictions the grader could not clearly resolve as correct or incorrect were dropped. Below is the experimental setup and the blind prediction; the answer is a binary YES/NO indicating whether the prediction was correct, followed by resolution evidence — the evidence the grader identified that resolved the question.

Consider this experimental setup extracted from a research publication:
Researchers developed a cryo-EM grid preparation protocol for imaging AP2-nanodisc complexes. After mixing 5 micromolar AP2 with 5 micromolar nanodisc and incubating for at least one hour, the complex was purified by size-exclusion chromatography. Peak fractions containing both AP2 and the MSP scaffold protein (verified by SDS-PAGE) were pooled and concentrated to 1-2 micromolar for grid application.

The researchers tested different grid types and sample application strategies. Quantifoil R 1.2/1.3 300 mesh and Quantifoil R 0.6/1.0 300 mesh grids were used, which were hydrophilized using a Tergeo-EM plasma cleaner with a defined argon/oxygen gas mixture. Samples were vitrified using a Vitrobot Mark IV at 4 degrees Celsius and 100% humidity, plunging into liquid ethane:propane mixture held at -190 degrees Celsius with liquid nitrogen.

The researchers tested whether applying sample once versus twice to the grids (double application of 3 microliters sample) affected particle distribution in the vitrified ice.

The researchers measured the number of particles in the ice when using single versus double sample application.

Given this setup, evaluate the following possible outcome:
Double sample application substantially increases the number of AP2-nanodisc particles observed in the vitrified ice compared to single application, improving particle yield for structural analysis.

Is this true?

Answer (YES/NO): YES